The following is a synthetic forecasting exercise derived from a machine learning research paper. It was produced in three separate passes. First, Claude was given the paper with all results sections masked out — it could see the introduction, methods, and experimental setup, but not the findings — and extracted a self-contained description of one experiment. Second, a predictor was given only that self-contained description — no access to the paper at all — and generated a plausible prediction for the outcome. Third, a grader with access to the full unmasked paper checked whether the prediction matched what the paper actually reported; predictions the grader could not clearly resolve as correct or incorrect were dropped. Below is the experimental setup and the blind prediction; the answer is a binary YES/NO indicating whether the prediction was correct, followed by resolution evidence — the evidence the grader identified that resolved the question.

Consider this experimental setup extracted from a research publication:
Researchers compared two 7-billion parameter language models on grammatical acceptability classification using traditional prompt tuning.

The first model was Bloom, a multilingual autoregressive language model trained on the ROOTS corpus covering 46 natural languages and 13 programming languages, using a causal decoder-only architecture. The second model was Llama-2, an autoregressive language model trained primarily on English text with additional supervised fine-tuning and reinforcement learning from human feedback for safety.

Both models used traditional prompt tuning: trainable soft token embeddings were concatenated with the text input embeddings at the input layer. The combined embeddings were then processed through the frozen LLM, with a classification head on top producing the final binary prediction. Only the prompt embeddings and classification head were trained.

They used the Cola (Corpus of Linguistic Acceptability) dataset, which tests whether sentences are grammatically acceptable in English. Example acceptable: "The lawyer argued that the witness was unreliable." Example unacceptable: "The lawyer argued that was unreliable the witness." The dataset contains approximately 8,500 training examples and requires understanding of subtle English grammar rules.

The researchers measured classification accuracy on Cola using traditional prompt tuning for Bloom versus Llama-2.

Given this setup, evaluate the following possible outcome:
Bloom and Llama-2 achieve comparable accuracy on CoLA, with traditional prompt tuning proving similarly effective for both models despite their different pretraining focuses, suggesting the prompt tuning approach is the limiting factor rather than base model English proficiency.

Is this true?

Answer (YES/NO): NO